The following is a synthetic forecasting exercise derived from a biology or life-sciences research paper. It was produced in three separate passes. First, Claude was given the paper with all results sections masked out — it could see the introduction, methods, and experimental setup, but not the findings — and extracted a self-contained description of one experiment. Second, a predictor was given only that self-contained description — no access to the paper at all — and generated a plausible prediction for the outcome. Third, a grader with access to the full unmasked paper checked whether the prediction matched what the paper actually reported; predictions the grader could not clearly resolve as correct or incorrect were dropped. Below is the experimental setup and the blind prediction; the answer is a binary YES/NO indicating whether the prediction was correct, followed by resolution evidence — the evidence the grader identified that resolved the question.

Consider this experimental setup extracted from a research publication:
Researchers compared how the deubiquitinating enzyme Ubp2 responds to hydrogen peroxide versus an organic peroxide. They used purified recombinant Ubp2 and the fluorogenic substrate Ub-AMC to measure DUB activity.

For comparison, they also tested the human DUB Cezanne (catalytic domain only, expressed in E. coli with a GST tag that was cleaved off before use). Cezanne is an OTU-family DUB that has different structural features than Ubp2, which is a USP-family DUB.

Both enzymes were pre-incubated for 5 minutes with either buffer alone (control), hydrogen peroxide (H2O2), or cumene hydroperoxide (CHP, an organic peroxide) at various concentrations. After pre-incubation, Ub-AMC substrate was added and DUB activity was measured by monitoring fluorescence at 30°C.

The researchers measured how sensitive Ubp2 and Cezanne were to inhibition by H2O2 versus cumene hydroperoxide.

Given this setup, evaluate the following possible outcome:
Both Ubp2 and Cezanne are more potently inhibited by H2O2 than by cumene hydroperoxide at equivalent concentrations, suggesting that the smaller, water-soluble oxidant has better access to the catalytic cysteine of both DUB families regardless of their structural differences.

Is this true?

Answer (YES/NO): YES